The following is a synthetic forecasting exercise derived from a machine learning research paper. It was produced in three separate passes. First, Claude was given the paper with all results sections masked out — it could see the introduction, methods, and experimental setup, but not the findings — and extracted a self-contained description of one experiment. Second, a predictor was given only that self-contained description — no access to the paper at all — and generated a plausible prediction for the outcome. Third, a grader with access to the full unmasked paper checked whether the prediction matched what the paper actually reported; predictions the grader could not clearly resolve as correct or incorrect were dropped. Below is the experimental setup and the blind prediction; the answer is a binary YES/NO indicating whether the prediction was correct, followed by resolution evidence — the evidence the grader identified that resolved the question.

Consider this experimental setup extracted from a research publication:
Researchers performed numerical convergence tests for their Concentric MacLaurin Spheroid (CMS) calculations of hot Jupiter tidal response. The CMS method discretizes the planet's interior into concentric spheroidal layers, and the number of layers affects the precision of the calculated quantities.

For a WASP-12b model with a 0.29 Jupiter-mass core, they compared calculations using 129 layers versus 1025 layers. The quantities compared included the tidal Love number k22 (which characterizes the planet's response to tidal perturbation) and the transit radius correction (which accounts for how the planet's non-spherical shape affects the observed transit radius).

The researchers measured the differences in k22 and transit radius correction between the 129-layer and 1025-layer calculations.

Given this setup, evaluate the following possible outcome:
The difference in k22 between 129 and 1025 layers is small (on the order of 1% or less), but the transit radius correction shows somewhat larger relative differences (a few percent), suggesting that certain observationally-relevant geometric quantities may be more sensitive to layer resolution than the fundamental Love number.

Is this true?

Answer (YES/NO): NO